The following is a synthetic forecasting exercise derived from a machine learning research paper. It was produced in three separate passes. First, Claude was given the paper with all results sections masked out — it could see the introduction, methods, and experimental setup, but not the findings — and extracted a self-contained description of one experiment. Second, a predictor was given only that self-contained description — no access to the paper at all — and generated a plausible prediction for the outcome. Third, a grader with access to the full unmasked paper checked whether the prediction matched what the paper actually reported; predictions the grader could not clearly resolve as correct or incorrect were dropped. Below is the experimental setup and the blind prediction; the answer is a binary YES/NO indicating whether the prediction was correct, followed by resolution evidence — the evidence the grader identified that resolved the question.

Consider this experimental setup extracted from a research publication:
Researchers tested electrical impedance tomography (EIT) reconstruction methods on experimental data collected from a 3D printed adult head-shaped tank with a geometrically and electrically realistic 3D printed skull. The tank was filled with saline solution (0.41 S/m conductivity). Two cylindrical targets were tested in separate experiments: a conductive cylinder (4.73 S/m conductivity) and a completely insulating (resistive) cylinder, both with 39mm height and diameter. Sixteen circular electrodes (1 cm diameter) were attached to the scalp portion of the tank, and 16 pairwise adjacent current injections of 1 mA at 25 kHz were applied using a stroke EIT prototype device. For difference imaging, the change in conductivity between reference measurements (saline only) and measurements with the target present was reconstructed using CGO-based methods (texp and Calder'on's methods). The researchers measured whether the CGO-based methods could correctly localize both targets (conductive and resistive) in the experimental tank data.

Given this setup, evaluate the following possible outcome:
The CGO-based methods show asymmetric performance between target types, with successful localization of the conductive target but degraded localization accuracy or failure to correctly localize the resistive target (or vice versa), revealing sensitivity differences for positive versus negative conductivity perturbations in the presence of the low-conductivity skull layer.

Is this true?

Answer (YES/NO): NO